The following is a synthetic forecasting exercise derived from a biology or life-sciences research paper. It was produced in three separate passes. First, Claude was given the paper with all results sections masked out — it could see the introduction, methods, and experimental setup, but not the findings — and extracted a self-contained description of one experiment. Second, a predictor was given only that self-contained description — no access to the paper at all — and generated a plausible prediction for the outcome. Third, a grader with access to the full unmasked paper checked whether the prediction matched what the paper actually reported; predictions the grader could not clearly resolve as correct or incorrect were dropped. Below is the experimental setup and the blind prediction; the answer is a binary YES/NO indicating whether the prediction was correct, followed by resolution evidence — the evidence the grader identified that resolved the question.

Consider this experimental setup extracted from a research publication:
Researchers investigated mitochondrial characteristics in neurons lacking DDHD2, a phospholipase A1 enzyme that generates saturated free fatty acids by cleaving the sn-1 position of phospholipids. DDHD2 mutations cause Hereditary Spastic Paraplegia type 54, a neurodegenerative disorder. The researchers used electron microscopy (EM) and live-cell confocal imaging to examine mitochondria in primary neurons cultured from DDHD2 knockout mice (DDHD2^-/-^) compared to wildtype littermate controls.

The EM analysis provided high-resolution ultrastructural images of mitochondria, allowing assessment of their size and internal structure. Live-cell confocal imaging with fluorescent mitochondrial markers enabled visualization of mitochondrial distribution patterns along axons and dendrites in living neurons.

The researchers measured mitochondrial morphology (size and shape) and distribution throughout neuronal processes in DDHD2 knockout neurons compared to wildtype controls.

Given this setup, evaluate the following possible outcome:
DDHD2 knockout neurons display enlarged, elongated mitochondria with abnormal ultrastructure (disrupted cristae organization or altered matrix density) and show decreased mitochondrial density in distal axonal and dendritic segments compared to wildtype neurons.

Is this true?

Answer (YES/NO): NO